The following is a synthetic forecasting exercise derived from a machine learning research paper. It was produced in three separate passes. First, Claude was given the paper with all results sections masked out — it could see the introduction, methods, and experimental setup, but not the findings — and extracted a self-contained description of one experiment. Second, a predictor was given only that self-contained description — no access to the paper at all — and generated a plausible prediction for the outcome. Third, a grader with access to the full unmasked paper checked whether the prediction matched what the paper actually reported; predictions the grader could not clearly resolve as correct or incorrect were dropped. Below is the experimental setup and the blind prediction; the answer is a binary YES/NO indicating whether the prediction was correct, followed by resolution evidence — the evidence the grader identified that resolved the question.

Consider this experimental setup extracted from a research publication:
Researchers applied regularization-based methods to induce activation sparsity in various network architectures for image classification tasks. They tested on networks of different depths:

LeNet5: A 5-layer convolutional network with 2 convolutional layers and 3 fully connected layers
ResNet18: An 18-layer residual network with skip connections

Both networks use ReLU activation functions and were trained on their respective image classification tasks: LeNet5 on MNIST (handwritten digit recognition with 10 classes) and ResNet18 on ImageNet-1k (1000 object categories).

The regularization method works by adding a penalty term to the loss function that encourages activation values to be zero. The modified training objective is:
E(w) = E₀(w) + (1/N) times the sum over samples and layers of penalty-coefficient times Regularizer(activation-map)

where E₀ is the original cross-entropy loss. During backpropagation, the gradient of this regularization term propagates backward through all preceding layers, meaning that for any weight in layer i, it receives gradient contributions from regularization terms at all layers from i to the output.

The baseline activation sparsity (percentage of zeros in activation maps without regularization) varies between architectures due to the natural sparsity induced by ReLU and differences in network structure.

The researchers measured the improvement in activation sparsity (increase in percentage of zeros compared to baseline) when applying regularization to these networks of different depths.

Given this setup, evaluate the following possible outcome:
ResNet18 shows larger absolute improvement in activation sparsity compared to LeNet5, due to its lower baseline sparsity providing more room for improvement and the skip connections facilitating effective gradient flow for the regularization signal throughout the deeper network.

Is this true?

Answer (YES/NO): NO